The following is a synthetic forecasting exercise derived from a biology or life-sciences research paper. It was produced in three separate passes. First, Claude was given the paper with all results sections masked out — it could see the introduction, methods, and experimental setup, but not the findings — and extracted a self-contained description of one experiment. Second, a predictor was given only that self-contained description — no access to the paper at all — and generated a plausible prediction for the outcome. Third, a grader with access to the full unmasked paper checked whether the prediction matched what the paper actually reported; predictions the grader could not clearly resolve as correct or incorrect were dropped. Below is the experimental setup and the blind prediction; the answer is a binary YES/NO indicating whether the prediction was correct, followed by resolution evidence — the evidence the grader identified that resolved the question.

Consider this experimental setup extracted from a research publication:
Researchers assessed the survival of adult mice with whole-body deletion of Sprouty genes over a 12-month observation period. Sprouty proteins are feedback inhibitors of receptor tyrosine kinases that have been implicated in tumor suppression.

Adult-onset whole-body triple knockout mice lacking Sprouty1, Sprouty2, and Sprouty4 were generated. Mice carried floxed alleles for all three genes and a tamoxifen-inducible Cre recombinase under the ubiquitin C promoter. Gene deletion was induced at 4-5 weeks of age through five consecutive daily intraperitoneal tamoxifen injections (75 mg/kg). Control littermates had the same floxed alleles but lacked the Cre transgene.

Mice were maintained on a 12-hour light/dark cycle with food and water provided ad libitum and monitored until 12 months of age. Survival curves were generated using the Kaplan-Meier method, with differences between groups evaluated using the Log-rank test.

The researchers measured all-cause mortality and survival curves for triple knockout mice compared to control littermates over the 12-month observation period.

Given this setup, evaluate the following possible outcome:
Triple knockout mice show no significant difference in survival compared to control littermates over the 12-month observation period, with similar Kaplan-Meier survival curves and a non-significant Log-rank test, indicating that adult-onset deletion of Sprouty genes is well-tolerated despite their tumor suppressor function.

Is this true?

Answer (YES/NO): YES